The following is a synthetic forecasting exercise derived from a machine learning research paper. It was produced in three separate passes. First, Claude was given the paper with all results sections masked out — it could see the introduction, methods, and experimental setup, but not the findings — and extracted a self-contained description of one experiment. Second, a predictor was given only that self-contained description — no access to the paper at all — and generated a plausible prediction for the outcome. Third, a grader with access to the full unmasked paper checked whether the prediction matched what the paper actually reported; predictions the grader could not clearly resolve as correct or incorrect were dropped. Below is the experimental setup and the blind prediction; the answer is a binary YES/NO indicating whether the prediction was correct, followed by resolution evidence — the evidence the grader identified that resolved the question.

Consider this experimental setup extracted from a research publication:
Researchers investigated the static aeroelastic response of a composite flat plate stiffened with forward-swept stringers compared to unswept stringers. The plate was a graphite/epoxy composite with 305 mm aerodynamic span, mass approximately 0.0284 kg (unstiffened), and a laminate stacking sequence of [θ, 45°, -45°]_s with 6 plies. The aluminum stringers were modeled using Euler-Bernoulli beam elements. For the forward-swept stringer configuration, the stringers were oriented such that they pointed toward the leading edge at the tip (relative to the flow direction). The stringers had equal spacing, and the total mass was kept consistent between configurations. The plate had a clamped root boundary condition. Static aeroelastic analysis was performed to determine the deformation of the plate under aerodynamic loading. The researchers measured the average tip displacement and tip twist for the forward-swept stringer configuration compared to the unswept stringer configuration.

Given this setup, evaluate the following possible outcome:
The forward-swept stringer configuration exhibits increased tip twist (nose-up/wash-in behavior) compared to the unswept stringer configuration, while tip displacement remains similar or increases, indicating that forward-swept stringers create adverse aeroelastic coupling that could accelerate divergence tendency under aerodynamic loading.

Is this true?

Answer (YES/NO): NO